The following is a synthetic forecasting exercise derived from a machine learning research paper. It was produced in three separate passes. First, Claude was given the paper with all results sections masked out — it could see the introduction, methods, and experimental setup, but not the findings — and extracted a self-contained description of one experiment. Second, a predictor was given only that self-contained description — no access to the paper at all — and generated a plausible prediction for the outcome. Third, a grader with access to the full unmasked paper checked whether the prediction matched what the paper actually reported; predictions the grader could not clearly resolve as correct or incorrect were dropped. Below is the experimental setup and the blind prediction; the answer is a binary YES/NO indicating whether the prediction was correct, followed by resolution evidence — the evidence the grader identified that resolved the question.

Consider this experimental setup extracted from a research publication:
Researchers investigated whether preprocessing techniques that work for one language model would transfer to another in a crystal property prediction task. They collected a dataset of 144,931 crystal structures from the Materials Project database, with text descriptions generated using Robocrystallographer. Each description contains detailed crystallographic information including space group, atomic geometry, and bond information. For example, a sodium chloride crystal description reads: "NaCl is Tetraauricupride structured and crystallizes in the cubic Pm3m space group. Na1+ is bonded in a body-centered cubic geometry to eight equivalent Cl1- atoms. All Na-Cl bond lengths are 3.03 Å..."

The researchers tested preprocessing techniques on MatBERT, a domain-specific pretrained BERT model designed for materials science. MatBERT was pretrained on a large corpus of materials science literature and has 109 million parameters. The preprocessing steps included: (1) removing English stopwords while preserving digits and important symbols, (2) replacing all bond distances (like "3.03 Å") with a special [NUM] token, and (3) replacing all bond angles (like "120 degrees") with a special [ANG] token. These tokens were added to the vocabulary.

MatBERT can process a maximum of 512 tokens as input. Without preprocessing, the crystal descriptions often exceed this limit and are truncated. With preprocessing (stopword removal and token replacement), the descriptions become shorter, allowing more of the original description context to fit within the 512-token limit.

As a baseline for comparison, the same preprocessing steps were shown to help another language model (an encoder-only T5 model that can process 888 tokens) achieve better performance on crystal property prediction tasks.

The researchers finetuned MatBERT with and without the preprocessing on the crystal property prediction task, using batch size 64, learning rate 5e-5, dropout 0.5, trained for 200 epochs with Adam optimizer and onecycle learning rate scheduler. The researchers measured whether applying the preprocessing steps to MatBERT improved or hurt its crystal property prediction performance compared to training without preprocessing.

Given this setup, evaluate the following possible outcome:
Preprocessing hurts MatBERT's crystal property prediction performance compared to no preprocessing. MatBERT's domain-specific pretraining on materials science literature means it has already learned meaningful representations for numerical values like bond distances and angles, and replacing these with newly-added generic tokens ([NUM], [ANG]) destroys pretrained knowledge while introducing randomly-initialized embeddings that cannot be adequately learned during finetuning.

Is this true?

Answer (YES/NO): YES